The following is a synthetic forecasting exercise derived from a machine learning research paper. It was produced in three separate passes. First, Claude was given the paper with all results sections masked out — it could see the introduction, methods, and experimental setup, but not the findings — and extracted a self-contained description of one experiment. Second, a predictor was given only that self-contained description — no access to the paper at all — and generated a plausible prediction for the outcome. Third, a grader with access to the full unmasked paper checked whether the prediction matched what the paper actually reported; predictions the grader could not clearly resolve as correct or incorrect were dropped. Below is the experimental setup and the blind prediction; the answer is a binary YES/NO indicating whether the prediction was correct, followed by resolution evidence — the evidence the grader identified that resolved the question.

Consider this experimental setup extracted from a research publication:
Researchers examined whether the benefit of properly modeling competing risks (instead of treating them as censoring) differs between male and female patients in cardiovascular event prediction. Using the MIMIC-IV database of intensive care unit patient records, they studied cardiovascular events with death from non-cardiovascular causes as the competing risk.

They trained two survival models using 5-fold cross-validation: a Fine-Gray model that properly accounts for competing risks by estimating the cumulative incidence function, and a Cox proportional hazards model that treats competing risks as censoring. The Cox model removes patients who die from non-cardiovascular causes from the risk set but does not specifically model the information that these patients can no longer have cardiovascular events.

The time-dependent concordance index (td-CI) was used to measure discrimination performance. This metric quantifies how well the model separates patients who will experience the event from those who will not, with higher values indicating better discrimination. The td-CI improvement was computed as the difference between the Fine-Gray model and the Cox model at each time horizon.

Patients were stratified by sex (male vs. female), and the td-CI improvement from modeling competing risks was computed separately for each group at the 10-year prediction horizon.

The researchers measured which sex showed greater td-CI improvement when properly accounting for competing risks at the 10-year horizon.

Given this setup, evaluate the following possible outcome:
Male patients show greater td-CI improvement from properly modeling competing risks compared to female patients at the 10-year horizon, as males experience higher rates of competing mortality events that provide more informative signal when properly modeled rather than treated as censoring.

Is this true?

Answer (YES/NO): NO